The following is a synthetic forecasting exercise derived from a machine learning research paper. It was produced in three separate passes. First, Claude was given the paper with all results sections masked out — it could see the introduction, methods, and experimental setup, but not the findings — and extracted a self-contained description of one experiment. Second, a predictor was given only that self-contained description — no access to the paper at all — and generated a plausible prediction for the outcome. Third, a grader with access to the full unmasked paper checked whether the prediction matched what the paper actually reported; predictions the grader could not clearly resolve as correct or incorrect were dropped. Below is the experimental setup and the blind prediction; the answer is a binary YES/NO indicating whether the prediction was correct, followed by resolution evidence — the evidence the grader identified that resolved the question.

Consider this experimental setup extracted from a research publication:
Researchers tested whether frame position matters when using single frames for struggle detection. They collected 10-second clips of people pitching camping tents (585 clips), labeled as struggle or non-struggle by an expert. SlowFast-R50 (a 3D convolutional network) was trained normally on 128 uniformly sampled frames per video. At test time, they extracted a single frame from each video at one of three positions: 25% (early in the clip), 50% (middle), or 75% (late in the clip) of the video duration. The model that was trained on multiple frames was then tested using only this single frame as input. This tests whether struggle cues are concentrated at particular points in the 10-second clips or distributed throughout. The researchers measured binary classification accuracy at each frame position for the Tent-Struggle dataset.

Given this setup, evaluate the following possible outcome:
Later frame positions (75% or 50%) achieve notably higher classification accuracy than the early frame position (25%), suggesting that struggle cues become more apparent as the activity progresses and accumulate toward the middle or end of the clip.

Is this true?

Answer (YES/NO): NO